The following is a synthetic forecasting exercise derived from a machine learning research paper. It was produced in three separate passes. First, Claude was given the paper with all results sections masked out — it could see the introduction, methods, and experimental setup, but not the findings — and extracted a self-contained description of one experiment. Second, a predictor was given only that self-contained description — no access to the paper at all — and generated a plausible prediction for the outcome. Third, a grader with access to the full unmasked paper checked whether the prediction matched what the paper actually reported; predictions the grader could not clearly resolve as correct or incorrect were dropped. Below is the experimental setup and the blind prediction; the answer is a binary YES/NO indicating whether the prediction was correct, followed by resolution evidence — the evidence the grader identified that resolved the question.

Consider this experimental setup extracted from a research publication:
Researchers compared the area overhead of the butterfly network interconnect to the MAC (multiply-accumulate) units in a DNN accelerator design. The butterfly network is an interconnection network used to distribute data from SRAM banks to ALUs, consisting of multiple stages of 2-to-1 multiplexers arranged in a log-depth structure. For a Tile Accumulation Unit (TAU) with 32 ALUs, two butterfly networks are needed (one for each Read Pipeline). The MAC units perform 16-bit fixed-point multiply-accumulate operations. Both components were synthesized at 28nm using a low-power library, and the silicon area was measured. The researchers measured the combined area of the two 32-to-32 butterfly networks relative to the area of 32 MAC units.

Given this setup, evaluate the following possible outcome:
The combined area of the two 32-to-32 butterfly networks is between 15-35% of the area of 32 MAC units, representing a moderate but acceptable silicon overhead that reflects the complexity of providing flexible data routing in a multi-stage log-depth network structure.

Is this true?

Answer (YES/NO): NO